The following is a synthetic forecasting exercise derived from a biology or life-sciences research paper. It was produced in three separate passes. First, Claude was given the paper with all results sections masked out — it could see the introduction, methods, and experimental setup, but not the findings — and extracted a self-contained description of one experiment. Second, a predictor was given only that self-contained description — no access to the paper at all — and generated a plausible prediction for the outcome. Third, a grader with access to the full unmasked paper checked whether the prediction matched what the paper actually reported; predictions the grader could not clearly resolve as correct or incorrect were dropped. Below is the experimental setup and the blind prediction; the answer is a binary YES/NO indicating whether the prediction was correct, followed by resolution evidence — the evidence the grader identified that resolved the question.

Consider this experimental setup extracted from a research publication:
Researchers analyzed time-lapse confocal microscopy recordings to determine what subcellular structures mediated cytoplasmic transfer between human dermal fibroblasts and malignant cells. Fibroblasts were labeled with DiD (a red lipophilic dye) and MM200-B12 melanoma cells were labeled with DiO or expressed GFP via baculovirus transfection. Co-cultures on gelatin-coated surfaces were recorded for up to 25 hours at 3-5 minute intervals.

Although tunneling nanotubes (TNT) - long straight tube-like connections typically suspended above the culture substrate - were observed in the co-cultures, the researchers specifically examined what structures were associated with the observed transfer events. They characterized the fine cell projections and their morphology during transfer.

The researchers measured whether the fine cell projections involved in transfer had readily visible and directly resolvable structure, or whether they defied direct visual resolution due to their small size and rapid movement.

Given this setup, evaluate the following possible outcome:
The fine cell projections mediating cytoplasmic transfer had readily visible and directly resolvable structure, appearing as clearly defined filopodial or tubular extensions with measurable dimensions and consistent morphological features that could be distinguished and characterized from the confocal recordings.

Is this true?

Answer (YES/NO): NO